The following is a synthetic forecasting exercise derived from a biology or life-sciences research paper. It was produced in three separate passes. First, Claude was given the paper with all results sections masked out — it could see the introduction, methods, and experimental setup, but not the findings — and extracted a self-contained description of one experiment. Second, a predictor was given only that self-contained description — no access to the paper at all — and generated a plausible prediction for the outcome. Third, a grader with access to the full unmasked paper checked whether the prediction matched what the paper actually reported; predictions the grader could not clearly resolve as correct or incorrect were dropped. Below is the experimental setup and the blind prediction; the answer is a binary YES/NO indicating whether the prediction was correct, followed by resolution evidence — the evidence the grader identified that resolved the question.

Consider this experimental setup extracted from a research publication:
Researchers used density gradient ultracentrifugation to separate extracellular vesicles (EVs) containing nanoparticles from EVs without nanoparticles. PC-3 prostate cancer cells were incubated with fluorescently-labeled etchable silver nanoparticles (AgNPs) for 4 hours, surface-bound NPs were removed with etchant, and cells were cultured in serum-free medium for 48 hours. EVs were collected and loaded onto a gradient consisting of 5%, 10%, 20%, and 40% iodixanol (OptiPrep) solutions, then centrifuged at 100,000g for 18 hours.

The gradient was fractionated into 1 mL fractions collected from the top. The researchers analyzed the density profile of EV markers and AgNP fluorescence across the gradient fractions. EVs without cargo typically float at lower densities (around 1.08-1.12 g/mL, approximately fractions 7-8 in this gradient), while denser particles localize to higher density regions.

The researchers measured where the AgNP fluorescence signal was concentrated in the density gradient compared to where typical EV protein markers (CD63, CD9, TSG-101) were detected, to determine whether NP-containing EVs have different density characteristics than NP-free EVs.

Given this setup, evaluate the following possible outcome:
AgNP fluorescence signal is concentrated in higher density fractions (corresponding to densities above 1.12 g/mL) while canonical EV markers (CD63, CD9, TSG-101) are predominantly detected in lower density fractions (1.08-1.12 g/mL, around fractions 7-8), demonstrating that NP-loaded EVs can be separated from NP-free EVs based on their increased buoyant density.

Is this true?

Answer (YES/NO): NO